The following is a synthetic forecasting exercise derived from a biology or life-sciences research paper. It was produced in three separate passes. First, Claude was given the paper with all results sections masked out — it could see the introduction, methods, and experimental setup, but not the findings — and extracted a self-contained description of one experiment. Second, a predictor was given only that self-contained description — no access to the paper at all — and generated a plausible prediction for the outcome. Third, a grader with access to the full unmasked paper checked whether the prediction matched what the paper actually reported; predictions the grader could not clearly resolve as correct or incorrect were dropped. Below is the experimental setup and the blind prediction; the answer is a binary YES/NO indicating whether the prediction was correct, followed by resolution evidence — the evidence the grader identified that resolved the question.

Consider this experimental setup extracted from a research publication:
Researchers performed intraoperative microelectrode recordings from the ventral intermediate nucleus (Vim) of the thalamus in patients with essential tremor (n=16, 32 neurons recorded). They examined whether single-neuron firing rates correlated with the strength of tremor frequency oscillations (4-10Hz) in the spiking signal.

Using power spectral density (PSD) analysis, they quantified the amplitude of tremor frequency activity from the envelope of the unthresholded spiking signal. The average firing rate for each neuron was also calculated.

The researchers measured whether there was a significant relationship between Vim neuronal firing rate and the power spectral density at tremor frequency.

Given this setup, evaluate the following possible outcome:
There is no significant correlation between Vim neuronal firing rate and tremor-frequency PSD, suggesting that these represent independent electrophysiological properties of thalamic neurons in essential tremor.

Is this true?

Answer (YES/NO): YES